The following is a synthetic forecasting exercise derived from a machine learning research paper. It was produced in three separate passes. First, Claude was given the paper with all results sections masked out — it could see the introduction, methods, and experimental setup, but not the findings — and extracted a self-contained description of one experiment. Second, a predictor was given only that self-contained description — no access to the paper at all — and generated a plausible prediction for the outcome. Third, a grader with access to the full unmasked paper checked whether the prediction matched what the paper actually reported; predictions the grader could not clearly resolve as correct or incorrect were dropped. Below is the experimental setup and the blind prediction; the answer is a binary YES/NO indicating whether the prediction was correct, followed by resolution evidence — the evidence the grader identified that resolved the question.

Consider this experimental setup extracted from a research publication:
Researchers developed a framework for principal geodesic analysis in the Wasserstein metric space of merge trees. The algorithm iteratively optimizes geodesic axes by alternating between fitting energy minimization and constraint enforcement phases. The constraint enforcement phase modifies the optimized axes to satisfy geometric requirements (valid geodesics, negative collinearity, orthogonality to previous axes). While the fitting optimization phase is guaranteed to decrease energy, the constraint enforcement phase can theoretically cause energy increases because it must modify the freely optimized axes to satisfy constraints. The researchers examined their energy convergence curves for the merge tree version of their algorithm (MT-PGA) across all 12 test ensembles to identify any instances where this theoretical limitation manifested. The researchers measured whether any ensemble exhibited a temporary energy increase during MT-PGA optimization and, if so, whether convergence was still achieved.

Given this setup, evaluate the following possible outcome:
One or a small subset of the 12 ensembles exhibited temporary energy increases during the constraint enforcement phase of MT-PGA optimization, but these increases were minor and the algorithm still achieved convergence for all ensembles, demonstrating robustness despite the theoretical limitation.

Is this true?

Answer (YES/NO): YES